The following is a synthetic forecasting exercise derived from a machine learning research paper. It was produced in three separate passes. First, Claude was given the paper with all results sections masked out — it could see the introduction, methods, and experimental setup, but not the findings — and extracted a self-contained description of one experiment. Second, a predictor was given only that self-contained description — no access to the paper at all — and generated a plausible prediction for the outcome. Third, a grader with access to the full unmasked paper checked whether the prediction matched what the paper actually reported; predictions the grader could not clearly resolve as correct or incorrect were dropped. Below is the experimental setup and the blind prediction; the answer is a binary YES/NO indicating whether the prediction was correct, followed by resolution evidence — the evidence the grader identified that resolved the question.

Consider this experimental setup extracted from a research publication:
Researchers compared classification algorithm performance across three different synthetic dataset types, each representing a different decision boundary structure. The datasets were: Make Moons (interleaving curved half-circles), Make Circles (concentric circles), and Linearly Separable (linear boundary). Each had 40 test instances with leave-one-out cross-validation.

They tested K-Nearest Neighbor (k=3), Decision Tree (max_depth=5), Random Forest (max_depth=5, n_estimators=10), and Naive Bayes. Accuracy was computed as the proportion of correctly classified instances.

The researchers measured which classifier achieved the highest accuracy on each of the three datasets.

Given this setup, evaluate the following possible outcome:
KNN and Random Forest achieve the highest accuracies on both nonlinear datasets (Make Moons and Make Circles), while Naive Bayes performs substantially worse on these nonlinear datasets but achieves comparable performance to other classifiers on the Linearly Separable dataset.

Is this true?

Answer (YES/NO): NO